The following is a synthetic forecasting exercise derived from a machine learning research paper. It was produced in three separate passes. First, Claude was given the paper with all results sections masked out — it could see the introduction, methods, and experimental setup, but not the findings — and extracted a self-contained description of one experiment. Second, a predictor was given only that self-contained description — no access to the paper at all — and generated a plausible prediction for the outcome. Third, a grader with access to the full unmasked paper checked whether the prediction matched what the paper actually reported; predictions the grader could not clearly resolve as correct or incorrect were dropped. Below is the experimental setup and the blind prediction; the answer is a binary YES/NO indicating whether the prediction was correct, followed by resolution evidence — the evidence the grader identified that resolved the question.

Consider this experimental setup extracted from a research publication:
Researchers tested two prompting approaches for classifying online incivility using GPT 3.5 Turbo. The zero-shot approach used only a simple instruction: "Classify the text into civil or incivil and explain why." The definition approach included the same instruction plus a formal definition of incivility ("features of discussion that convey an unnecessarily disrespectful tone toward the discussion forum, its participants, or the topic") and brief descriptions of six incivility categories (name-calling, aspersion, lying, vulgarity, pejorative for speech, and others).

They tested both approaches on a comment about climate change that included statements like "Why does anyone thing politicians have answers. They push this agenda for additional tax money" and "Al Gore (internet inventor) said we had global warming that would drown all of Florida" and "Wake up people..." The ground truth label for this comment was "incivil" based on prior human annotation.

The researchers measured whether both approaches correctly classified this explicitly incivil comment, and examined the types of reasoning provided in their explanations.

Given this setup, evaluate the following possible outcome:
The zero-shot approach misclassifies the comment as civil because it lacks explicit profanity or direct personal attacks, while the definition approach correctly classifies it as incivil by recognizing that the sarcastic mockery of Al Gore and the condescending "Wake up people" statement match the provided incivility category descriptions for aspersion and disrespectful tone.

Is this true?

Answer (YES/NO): NO